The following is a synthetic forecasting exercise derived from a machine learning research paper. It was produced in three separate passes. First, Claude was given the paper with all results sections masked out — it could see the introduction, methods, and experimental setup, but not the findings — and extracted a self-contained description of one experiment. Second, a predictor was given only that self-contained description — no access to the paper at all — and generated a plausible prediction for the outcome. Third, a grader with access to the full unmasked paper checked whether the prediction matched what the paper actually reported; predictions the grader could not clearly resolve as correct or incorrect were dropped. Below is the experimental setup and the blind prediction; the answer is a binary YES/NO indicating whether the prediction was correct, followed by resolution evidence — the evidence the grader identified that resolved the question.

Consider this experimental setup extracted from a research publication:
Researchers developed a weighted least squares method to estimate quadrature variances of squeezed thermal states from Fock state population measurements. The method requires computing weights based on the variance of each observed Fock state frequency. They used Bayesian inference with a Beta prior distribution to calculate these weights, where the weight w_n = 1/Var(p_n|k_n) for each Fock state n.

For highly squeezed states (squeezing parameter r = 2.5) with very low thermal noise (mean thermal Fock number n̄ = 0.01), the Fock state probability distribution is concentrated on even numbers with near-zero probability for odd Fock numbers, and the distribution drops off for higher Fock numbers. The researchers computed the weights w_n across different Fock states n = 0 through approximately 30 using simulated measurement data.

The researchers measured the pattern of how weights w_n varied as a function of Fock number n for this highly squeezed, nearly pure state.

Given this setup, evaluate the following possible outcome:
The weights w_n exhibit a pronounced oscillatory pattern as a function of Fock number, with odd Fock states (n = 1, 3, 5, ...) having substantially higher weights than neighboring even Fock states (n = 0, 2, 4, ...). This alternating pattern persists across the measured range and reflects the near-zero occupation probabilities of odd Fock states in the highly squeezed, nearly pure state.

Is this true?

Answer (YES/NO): YES